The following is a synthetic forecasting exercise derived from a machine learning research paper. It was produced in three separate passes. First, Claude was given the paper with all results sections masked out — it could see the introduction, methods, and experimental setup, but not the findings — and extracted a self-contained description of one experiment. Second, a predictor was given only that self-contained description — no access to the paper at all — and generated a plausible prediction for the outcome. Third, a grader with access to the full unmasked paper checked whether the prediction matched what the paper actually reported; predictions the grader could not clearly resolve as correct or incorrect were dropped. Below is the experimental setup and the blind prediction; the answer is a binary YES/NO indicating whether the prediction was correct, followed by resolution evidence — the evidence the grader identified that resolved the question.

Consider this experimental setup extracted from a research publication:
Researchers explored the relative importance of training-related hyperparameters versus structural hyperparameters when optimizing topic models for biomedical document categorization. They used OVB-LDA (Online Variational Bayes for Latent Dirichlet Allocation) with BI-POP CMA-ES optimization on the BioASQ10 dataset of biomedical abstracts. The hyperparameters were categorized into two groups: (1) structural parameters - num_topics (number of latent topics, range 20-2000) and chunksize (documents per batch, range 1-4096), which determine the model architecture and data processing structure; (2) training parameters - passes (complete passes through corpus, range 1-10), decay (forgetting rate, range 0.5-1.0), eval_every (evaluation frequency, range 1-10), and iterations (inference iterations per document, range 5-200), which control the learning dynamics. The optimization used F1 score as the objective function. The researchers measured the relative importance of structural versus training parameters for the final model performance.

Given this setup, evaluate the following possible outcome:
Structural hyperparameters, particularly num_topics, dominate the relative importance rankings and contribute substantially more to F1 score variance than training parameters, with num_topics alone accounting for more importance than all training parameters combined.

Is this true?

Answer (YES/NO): YES